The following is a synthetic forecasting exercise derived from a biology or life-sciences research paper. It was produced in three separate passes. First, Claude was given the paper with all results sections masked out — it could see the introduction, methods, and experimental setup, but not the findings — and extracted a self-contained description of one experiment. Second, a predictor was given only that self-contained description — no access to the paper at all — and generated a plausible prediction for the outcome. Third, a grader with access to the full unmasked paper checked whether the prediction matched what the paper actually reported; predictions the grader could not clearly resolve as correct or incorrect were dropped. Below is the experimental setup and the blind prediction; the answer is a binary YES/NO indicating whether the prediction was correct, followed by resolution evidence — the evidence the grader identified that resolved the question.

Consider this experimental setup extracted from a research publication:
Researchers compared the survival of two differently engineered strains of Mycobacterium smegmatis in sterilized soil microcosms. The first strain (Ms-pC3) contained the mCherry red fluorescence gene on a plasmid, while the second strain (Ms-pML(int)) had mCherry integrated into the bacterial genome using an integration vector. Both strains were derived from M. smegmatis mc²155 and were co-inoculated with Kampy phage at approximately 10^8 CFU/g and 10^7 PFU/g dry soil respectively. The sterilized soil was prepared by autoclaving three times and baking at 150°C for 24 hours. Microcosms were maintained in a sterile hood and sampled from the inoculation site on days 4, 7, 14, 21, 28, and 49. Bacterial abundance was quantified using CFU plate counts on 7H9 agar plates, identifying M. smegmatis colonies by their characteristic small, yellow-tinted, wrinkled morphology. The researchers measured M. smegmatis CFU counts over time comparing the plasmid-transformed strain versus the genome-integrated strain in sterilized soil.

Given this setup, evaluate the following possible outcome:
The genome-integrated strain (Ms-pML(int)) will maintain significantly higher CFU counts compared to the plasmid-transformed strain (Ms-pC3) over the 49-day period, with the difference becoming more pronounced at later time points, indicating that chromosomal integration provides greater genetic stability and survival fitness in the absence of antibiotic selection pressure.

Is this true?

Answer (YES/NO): NO